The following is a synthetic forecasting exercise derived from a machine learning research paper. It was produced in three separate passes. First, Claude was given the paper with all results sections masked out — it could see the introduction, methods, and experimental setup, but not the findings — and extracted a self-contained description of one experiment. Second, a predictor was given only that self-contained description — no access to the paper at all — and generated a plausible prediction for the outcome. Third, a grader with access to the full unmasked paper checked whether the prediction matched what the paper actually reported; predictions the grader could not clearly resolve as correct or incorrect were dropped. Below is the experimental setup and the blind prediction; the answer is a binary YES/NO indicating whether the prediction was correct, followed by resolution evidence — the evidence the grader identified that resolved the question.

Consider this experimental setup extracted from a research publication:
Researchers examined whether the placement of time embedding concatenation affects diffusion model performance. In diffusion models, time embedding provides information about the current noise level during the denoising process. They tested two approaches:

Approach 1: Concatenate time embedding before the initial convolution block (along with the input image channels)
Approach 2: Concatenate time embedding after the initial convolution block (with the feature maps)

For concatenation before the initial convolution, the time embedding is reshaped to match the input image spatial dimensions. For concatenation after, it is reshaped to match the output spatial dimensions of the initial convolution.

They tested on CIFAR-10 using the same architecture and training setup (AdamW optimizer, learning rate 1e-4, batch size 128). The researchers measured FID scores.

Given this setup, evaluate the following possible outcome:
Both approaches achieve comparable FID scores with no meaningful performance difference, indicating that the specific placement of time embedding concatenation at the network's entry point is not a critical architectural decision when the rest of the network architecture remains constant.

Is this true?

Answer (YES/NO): YES